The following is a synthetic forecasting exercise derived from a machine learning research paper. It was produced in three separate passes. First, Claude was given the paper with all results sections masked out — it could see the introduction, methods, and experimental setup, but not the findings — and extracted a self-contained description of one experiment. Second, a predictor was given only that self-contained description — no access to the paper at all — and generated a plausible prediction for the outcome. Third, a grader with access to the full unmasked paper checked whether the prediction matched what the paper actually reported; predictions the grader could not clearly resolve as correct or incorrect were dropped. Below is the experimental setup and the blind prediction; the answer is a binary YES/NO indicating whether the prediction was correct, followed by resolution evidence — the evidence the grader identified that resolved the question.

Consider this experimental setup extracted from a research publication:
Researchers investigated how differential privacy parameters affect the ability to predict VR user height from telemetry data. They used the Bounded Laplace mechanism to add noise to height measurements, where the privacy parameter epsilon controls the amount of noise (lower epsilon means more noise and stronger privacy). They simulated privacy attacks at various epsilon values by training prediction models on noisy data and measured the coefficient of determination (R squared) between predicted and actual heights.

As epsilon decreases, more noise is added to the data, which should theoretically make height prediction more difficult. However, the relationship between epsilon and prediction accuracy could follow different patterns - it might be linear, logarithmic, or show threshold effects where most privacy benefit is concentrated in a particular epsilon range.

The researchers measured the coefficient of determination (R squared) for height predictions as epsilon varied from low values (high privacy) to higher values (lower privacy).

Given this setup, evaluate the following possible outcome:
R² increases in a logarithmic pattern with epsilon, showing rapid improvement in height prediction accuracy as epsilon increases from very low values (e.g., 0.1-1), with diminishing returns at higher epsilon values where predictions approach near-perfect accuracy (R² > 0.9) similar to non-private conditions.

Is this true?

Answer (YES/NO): NO